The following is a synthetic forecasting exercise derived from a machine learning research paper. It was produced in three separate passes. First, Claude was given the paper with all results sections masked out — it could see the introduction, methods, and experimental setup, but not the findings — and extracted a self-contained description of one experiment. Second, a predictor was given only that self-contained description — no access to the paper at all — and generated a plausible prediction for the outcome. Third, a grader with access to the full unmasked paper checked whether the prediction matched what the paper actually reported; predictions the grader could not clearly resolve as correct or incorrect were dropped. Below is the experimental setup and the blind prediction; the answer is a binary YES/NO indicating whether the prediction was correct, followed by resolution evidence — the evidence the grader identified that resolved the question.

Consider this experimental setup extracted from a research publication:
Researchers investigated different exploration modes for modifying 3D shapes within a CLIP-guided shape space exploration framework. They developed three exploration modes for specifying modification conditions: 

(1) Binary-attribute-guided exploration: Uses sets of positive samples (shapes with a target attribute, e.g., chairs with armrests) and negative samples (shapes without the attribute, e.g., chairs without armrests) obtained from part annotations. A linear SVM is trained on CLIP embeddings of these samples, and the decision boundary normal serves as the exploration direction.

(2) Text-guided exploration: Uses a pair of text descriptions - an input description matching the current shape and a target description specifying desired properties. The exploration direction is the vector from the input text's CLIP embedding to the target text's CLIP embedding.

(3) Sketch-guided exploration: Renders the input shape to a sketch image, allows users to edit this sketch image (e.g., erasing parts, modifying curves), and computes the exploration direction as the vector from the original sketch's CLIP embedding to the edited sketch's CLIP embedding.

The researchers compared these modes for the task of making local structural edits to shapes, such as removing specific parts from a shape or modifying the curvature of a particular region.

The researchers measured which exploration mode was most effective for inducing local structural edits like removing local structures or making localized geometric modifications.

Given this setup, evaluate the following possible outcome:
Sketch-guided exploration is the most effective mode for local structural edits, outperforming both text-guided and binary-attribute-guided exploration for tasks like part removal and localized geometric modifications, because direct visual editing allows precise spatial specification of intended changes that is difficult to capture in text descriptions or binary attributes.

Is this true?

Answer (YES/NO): YES